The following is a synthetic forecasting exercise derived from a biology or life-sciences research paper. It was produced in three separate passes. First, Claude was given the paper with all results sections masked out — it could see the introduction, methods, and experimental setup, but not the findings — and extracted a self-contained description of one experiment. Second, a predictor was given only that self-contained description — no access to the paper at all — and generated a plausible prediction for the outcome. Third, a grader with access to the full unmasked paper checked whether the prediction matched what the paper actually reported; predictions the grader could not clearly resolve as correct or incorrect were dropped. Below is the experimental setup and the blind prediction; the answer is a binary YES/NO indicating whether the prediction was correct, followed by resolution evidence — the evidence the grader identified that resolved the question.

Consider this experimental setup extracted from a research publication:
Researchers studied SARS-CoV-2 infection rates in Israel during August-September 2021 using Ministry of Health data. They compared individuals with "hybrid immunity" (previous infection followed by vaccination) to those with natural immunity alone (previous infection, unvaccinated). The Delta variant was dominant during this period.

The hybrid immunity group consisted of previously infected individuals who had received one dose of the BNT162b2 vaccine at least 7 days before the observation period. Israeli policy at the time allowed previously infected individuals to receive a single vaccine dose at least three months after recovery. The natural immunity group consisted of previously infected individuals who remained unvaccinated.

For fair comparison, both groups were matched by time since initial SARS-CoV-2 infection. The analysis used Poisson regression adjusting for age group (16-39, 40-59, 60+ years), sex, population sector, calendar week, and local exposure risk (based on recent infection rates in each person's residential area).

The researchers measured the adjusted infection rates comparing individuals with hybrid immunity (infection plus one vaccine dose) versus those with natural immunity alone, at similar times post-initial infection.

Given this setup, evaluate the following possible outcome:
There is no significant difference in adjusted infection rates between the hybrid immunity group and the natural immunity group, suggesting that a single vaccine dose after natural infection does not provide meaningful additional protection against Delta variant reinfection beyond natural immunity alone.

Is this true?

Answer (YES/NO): NO